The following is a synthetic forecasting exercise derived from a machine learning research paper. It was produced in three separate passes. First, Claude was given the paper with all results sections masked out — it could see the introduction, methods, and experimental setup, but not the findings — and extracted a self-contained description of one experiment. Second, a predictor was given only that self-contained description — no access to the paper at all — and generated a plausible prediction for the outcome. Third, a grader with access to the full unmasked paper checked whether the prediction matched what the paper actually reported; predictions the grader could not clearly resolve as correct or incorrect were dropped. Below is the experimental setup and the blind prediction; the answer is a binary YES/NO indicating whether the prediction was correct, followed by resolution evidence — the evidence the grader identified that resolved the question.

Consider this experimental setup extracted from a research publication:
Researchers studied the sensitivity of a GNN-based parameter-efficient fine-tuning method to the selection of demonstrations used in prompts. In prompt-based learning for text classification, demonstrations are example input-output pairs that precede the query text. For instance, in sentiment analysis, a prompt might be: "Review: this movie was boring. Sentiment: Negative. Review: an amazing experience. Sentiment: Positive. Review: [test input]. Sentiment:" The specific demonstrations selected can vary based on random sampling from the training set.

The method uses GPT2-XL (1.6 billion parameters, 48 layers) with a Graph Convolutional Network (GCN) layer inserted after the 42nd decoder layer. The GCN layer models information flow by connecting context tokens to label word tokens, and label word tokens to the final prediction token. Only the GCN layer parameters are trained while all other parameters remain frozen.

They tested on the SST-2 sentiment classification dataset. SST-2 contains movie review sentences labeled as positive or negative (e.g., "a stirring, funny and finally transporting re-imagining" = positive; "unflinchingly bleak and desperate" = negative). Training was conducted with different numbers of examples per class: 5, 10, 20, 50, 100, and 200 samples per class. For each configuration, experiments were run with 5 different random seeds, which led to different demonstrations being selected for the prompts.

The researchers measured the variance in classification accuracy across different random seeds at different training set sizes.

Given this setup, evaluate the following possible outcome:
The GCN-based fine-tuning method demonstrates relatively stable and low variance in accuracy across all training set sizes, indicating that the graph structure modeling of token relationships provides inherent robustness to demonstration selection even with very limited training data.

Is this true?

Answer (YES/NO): NO